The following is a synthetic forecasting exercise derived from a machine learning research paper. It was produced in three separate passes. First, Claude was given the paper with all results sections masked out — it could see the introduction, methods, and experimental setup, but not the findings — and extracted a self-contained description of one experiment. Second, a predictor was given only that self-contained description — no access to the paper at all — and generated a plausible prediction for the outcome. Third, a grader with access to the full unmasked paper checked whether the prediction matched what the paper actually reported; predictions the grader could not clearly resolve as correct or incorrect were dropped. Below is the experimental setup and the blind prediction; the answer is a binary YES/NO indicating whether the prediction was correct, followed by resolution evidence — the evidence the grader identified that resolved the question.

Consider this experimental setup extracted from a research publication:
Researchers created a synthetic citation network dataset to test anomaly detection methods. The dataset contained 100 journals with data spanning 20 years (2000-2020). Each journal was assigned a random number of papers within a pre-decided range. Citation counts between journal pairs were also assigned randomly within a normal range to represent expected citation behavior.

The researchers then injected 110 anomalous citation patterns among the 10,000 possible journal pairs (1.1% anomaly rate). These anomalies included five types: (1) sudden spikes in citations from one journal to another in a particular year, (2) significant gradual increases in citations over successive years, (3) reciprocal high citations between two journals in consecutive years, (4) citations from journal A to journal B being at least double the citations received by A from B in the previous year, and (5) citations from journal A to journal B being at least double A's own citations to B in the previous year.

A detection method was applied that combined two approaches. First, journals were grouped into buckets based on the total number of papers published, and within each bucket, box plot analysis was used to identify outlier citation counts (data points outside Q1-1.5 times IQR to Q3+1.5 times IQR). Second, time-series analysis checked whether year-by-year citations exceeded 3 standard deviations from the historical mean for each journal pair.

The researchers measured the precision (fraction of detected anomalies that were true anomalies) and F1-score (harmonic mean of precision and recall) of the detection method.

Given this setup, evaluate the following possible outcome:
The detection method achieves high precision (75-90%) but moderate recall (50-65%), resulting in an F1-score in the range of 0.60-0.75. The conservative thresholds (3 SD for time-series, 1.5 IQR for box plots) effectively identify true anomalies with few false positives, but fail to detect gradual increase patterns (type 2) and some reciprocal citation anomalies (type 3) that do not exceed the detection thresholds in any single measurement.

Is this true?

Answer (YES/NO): NO